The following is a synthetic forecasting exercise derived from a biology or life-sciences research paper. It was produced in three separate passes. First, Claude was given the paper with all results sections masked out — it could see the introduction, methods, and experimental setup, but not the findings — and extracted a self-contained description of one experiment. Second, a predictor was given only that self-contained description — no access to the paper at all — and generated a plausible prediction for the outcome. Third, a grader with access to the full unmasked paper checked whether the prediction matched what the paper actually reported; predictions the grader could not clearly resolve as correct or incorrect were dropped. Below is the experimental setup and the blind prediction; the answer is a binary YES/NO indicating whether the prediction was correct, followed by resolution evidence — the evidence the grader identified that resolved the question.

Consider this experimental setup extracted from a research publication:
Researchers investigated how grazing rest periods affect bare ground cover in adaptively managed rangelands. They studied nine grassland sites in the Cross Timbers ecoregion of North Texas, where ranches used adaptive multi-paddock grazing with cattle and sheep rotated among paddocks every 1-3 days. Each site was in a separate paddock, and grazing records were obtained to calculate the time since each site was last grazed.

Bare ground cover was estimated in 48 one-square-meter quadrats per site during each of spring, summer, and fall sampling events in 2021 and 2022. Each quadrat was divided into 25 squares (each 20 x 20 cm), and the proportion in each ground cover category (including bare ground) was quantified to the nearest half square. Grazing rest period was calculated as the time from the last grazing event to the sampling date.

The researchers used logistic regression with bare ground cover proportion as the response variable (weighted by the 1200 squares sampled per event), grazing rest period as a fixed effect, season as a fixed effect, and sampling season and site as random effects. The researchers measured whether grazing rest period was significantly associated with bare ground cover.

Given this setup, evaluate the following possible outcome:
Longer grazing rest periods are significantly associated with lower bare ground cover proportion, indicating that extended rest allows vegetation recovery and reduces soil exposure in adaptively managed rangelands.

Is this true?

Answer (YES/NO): NO